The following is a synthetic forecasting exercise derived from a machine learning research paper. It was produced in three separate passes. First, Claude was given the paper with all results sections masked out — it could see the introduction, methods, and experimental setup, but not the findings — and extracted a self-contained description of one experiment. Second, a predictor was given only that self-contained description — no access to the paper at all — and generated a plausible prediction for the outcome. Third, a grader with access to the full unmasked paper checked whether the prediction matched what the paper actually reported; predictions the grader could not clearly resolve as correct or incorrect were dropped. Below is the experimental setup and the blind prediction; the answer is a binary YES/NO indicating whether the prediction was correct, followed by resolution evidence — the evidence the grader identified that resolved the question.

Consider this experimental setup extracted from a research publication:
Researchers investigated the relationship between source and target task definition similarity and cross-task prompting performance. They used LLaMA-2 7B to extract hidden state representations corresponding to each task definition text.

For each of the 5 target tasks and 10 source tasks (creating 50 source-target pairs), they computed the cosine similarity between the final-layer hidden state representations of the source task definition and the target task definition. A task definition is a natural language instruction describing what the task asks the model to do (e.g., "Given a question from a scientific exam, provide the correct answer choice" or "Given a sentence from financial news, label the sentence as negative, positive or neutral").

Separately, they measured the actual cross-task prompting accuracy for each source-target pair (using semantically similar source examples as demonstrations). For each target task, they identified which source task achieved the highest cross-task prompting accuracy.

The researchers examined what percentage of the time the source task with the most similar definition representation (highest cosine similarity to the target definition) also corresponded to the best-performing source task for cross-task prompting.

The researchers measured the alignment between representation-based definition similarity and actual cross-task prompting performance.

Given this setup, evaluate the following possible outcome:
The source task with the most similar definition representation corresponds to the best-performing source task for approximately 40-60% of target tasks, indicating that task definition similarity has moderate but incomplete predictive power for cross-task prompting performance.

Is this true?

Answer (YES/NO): NO